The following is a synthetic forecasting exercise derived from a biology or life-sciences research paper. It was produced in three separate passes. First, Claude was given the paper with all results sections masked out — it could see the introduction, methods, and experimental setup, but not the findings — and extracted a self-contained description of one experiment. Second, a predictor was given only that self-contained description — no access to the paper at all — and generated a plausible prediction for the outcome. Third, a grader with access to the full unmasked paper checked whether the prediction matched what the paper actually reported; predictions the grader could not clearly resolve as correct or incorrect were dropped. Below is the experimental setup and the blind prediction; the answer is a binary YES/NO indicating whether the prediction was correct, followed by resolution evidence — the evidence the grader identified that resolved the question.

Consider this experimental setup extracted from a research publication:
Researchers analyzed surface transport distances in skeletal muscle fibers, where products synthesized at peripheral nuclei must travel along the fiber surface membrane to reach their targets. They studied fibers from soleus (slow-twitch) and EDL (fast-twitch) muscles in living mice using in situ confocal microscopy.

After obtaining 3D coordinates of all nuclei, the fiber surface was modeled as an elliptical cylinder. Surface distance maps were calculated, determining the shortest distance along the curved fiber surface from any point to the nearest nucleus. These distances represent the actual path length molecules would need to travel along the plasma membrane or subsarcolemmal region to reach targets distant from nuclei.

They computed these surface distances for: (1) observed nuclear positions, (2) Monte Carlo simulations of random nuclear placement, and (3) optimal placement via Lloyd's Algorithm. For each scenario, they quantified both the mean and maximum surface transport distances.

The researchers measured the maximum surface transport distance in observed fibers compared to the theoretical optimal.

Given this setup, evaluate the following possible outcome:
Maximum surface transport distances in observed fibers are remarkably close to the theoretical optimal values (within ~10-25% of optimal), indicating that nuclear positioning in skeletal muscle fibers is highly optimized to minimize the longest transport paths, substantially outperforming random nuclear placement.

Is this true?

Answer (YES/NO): NO